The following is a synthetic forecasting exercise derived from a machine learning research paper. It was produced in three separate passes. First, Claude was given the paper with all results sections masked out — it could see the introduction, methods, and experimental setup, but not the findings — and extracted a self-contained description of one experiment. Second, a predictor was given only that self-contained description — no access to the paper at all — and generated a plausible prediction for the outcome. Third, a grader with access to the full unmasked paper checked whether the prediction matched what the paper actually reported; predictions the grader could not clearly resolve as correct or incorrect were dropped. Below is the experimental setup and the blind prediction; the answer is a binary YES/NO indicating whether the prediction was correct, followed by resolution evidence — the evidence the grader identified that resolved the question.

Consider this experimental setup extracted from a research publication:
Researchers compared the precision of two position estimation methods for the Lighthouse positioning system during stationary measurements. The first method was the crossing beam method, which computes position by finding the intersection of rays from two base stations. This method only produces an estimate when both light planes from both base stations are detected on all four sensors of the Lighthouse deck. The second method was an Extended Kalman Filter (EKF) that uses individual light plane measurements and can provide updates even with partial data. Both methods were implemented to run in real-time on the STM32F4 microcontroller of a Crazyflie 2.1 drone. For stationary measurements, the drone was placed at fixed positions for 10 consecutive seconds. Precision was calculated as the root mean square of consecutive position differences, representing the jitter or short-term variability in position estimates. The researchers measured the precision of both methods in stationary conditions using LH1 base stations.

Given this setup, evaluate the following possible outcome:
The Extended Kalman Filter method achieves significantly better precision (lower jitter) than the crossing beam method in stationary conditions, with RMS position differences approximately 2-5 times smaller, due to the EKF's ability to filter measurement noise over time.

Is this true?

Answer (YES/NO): NO